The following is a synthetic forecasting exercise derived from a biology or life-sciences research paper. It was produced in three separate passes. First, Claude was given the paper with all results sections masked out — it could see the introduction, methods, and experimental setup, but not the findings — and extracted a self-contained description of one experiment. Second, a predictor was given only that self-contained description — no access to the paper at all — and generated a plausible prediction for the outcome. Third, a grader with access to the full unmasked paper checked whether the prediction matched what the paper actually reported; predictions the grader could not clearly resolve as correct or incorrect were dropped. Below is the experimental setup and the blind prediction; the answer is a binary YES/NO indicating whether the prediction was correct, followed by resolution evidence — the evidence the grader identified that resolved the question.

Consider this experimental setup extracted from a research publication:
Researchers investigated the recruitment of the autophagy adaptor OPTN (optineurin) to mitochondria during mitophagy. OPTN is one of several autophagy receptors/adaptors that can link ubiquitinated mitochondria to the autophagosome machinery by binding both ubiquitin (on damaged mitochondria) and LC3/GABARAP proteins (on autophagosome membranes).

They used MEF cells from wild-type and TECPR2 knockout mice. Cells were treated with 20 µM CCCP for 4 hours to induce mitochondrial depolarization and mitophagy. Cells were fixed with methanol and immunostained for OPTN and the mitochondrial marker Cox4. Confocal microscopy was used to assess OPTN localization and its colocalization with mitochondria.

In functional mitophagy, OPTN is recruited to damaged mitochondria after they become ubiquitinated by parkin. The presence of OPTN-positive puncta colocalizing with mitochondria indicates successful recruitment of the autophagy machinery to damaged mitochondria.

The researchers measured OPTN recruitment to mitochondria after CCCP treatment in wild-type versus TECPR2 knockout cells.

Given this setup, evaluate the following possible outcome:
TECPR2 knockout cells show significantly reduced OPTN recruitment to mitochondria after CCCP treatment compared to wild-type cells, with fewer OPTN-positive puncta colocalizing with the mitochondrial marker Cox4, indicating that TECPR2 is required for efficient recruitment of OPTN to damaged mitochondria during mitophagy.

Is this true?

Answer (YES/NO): NO